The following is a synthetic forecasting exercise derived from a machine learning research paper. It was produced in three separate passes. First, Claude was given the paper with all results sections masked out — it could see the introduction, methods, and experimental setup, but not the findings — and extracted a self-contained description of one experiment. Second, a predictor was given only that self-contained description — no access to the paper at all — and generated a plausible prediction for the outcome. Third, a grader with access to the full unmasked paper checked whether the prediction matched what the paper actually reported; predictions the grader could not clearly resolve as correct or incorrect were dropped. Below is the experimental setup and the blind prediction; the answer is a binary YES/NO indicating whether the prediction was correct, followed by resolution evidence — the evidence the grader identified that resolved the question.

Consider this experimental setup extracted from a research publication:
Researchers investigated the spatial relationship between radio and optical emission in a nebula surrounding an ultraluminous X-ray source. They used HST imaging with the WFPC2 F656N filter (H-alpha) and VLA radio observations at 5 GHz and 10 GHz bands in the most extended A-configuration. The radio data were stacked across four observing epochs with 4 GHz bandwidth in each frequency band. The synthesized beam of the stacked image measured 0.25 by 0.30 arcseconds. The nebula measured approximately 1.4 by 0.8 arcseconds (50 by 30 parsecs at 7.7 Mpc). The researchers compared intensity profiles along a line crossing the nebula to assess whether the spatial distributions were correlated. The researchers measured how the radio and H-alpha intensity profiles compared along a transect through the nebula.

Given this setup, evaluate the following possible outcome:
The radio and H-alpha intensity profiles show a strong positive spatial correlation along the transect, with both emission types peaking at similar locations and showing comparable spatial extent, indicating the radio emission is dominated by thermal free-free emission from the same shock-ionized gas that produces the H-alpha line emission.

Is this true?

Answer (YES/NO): NO